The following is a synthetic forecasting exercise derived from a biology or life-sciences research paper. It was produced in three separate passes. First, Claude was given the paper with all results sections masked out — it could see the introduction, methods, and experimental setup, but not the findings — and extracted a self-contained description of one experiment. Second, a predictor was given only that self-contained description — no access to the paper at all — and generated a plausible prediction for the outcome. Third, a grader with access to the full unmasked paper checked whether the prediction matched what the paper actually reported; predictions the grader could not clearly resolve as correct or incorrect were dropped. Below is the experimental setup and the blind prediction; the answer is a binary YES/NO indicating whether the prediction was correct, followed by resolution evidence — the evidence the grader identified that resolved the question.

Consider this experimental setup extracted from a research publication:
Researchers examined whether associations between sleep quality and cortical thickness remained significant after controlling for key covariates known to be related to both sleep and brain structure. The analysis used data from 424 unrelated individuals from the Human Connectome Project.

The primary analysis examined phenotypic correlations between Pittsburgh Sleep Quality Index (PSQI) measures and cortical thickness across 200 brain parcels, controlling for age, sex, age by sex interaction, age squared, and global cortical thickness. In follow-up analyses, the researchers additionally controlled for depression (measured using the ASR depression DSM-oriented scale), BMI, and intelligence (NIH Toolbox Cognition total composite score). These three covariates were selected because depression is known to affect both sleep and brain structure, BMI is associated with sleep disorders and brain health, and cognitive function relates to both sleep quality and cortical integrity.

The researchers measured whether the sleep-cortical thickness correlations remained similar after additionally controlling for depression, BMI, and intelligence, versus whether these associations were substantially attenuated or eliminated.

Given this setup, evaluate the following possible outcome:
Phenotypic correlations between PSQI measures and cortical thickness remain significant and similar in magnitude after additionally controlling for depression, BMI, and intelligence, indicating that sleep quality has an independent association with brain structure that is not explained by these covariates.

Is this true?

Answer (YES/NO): YES